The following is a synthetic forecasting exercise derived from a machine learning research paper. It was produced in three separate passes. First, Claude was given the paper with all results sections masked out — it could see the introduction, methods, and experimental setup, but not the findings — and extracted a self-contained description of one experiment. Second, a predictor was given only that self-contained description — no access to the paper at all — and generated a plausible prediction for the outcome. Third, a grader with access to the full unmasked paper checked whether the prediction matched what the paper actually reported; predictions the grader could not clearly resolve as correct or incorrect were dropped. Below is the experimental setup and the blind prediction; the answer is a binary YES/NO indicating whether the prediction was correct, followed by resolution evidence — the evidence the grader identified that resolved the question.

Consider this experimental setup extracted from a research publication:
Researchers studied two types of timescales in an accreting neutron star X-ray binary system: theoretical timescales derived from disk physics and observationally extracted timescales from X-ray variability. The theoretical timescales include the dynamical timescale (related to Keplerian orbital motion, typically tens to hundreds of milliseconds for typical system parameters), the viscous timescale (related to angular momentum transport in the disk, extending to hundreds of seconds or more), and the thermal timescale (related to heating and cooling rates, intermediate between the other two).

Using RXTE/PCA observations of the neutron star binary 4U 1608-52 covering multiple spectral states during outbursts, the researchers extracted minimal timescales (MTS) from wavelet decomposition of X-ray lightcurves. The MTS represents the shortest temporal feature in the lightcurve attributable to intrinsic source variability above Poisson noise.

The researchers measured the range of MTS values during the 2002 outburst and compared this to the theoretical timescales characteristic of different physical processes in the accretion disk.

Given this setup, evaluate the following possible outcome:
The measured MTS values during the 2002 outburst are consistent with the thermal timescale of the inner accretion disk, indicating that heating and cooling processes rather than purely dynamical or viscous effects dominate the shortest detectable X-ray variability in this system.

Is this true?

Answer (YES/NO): NO